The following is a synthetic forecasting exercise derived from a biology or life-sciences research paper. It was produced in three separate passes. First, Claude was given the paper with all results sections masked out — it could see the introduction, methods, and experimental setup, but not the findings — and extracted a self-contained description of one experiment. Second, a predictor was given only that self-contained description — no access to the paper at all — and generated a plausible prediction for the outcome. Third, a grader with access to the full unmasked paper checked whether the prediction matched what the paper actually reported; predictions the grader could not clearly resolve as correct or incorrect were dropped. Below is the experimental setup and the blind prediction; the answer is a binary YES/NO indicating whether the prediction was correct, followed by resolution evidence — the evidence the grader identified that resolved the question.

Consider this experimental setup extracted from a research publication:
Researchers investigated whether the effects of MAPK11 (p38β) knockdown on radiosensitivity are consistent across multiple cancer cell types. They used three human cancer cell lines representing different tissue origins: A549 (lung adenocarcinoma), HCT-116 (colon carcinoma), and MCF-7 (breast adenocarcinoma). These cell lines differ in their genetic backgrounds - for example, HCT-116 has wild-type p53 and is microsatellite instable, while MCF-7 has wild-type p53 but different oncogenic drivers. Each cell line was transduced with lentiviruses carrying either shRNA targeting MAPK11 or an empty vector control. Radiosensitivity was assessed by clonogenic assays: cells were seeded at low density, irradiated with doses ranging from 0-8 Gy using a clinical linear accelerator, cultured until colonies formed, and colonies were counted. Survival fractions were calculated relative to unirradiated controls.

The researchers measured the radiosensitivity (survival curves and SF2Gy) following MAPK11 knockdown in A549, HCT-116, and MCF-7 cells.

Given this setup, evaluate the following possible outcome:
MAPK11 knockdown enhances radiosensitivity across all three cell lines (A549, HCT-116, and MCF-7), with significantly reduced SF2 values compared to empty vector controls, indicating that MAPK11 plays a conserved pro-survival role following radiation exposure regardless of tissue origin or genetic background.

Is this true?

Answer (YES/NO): YES